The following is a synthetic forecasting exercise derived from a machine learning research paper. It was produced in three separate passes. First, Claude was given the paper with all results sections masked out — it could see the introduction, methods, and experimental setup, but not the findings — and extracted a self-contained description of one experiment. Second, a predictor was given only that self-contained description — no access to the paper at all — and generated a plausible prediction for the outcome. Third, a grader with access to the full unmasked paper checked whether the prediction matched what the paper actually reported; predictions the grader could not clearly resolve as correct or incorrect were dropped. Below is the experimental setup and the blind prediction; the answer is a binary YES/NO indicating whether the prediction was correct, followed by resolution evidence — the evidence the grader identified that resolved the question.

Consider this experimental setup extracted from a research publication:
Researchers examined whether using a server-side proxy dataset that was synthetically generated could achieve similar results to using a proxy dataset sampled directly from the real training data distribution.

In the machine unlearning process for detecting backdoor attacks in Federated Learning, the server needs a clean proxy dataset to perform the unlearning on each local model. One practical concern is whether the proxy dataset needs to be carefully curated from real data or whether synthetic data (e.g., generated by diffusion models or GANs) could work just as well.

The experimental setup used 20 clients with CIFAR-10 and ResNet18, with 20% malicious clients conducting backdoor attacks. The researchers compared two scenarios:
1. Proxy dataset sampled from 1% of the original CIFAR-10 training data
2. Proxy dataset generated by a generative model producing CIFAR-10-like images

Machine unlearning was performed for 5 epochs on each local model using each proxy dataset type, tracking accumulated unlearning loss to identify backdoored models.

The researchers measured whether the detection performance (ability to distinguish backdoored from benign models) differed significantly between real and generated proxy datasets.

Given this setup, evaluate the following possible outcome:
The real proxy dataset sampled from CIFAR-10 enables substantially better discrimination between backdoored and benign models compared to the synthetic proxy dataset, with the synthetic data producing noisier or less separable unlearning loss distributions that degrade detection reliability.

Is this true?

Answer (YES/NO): NO